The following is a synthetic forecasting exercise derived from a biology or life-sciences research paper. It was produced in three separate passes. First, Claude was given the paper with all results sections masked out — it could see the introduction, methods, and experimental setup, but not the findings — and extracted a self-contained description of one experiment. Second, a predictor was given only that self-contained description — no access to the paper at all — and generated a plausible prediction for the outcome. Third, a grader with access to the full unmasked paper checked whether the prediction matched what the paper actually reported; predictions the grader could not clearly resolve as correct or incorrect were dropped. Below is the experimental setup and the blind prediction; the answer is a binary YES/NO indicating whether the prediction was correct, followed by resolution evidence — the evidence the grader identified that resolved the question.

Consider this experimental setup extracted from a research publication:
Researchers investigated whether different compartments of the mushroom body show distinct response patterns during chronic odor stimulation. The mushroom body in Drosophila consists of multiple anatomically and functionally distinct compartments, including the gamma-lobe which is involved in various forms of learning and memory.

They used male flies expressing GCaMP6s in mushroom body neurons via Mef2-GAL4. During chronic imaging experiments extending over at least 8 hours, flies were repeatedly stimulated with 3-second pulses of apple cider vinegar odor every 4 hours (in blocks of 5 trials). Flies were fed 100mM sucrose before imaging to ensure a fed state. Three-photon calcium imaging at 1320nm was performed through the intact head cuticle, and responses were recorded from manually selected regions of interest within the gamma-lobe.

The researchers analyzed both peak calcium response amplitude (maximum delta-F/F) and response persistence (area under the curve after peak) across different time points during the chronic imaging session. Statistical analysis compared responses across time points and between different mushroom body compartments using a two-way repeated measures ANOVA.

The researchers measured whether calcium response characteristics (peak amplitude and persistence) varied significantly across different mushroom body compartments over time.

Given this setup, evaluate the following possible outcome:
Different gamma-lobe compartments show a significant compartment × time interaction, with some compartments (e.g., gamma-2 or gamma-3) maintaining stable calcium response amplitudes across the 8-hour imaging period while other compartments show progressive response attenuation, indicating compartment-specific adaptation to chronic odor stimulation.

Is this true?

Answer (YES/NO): NO